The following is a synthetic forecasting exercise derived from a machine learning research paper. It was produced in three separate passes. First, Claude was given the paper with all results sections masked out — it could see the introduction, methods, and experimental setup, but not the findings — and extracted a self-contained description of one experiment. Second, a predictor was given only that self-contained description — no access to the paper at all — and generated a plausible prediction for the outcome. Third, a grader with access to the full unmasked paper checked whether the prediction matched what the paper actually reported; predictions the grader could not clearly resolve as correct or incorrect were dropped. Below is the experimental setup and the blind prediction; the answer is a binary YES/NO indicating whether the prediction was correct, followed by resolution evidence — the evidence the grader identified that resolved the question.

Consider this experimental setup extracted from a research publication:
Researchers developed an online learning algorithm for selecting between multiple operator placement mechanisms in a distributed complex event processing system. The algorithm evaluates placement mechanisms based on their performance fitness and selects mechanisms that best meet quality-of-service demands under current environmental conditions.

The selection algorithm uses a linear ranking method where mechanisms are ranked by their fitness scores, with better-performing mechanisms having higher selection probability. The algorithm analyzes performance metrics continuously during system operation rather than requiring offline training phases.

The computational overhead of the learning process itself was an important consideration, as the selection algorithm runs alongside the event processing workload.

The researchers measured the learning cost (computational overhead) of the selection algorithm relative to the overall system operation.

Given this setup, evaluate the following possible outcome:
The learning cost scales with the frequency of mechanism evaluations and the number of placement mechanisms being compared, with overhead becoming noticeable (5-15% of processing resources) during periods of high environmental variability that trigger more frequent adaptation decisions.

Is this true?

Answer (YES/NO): NO